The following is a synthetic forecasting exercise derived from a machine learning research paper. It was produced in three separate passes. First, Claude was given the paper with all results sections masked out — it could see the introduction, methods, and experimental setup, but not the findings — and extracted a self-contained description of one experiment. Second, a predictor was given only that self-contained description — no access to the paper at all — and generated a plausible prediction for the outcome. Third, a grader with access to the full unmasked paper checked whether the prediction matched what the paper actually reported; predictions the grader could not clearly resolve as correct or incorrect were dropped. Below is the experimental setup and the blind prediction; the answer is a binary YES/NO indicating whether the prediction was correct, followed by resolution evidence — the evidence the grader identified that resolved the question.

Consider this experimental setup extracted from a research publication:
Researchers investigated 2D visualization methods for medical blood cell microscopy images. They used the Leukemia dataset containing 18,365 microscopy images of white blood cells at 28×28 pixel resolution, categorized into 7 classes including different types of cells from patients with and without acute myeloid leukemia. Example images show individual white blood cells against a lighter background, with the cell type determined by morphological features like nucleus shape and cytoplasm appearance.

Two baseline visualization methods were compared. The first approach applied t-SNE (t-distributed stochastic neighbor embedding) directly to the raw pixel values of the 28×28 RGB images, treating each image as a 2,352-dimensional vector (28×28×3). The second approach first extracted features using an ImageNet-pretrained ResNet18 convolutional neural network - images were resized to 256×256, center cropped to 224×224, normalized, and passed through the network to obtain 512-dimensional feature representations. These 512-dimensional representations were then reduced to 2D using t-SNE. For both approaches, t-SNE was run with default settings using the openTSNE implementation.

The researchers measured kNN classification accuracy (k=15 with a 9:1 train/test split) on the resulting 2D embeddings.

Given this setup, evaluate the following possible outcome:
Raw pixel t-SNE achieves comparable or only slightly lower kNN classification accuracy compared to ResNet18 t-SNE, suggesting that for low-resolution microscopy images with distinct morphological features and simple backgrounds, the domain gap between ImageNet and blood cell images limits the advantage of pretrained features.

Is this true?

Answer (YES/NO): NO